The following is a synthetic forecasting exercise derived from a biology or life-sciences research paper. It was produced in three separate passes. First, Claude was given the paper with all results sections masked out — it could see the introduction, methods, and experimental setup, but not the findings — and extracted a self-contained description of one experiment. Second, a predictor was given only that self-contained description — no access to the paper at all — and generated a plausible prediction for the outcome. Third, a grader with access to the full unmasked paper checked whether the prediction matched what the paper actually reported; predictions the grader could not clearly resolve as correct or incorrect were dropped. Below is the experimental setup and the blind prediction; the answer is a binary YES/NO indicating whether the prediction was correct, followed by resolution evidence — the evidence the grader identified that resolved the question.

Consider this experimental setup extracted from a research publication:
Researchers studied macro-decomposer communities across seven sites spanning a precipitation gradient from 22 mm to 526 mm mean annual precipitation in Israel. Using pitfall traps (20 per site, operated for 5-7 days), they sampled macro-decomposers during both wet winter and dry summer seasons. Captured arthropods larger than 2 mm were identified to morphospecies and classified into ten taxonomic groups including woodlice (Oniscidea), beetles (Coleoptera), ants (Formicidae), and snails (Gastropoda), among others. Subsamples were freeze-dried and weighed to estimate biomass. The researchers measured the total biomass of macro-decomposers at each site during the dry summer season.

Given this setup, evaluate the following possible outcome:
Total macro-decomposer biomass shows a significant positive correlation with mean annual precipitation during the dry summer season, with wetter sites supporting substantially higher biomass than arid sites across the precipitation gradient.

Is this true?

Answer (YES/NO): NO